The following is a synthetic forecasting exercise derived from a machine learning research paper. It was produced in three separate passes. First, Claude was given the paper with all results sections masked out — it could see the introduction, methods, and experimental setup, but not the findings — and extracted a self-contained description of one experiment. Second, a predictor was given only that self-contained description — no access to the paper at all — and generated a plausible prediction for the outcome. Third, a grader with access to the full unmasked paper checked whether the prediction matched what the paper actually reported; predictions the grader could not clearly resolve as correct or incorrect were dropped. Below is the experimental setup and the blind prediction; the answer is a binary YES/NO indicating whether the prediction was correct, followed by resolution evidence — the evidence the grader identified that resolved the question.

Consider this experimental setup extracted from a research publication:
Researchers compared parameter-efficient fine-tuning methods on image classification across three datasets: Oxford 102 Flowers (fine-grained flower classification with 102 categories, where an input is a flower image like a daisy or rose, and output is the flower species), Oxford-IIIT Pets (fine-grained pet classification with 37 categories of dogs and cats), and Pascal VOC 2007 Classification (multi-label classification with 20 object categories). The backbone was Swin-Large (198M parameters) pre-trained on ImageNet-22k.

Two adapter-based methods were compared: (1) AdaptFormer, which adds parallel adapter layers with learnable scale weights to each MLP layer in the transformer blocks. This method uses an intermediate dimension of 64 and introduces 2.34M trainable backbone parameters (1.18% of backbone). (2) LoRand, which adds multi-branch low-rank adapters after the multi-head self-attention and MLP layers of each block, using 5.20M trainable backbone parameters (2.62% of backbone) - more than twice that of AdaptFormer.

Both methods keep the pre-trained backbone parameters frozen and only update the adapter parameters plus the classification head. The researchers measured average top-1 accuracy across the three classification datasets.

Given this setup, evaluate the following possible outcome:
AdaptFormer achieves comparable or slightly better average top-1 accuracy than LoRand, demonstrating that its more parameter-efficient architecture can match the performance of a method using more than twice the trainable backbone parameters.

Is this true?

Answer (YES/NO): NO